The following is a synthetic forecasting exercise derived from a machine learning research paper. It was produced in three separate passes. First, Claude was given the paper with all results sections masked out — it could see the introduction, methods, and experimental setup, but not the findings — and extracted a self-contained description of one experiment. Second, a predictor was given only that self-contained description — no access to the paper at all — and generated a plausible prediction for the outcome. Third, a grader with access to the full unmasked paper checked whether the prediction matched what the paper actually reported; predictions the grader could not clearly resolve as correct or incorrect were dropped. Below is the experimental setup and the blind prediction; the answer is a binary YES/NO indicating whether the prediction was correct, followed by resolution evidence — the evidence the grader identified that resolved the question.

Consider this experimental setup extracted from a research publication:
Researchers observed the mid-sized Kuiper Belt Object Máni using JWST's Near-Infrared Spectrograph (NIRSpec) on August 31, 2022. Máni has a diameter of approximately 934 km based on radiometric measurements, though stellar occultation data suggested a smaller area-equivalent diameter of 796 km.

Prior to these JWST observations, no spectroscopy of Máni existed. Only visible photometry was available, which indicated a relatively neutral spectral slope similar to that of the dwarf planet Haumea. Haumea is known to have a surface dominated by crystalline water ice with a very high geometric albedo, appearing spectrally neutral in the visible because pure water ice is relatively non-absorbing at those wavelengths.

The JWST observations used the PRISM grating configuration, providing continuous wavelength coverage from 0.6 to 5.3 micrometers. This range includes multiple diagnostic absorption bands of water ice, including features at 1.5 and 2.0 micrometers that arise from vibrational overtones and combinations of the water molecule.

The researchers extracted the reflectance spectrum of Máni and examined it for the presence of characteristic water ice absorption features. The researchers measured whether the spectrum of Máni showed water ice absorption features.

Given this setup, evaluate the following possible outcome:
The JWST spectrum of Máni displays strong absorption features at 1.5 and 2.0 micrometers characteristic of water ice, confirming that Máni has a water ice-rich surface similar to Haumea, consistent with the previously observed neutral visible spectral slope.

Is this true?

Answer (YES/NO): NO